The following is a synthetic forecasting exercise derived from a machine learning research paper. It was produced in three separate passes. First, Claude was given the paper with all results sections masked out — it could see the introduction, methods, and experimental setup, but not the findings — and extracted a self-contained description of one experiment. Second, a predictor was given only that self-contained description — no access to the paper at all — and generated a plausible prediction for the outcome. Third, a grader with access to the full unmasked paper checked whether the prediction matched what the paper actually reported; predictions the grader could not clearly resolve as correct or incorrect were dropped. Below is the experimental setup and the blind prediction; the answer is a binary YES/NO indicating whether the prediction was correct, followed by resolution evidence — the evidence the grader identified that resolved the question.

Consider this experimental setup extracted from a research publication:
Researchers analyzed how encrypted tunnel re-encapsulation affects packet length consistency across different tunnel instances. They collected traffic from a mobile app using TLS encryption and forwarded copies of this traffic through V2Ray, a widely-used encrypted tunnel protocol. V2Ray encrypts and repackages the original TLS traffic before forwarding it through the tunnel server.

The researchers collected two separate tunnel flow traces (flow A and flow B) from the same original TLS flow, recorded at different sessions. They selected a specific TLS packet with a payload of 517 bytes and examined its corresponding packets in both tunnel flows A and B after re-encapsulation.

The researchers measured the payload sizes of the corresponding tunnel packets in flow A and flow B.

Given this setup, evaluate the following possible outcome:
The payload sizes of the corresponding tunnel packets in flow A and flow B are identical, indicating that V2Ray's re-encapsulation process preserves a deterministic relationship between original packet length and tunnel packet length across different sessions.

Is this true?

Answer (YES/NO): NO